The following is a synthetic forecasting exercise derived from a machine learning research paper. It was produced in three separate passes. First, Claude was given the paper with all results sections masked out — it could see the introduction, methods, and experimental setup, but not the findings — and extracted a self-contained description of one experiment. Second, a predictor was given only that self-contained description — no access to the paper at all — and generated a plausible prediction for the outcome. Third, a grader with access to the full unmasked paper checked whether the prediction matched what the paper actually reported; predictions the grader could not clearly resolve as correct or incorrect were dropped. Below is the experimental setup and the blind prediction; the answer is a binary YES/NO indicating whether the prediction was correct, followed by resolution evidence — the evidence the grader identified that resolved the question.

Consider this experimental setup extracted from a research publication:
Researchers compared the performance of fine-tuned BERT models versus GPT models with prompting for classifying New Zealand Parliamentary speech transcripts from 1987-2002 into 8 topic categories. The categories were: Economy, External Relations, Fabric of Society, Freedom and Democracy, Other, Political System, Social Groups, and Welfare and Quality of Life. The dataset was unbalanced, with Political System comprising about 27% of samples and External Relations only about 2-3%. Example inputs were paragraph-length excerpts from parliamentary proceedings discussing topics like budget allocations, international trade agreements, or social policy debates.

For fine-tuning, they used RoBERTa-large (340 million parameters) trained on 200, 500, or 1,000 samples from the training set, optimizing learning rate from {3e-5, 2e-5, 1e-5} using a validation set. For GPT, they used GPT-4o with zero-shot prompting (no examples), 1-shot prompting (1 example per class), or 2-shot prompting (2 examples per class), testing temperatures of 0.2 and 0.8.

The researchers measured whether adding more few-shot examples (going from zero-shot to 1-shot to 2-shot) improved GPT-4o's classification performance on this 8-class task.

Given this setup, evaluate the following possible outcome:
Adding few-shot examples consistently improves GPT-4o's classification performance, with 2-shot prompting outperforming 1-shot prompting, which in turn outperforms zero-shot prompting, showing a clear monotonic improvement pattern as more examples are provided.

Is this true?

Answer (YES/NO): NO